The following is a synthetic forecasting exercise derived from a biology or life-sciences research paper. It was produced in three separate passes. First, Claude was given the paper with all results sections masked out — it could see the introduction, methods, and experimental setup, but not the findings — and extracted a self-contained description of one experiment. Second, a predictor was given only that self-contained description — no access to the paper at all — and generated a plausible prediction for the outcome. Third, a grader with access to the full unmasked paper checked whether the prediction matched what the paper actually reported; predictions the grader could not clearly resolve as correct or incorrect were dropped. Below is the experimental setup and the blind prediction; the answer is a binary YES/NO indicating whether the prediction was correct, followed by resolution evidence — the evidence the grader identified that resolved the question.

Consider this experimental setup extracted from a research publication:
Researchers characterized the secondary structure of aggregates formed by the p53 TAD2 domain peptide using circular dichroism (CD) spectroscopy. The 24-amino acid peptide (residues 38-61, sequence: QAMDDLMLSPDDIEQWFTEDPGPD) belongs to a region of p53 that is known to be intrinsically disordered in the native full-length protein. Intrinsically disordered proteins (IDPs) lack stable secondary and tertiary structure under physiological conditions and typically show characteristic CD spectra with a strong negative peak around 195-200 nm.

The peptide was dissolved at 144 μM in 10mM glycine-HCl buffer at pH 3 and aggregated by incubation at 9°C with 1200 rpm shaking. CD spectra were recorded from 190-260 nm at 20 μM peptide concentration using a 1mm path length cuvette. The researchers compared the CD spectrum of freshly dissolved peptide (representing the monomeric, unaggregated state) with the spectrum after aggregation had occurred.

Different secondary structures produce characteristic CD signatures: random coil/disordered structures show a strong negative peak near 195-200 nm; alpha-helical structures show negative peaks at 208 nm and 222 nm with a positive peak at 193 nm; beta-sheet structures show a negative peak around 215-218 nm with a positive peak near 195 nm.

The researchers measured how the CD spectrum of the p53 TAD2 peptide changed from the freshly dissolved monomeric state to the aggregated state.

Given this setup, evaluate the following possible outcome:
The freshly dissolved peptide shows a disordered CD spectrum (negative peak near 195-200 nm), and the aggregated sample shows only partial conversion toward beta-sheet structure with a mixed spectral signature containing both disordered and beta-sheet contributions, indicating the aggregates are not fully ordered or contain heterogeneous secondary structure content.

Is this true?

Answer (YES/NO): NO